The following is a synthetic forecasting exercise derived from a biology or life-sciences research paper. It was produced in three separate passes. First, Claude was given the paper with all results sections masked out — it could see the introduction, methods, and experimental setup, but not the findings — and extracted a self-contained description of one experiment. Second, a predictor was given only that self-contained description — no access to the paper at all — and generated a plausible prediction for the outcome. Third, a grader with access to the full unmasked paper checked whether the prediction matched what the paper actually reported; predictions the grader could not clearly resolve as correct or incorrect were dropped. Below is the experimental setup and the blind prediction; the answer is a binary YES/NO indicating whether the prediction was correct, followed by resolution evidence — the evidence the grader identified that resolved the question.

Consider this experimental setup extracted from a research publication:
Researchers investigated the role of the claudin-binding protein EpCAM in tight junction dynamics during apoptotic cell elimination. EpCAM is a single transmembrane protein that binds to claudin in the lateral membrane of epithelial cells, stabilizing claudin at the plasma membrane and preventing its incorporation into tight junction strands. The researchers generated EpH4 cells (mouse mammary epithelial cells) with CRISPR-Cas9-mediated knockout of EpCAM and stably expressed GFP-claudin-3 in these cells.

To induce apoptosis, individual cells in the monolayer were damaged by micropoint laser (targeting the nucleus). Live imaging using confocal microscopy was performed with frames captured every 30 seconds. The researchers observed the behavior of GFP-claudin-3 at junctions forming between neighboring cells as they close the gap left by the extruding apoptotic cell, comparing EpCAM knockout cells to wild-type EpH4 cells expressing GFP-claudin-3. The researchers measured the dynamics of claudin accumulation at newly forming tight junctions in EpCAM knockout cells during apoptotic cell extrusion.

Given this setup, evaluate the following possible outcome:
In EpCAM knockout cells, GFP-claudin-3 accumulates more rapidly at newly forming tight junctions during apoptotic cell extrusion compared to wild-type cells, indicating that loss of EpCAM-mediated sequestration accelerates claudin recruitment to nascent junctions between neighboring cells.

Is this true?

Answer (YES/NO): NO